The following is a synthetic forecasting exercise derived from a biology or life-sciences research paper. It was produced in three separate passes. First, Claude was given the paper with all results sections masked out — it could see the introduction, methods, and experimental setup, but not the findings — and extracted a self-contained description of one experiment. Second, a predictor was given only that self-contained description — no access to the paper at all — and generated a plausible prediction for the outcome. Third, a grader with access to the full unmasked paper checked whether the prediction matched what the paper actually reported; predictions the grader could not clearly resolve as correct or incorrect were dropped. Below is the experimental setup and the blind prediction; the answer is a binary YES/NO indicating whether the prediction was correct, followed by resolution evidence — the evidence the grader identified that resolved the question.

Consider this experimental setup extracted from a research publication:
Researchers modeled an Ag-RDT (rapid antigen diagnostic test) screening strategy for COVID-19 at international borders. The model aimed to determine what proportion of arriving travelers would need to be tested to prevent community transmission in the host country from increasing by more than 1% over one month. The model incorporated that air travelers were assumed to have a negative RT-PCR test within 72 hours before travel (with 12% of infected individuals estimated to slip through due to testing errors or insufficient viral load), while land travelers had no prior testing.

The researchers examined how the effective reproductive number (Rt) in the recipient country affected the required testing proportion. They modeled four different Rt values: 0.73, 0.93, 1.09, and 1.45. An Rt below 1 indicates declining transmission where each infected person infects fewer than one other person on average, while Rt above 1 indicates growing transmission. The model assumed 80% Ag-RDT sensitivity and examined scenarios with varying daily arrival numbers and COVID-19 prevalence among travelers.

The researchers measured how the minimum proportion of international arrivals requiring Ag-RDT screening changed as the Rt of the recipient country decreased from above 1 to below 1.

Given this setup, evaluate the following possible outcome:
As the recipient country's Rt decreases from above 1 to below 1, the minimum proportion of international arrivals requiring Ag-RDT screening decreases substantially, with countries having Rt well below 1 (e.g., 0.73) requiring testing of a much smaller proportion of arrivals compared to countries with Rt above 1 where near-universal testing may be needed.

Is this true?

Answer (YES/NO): NO